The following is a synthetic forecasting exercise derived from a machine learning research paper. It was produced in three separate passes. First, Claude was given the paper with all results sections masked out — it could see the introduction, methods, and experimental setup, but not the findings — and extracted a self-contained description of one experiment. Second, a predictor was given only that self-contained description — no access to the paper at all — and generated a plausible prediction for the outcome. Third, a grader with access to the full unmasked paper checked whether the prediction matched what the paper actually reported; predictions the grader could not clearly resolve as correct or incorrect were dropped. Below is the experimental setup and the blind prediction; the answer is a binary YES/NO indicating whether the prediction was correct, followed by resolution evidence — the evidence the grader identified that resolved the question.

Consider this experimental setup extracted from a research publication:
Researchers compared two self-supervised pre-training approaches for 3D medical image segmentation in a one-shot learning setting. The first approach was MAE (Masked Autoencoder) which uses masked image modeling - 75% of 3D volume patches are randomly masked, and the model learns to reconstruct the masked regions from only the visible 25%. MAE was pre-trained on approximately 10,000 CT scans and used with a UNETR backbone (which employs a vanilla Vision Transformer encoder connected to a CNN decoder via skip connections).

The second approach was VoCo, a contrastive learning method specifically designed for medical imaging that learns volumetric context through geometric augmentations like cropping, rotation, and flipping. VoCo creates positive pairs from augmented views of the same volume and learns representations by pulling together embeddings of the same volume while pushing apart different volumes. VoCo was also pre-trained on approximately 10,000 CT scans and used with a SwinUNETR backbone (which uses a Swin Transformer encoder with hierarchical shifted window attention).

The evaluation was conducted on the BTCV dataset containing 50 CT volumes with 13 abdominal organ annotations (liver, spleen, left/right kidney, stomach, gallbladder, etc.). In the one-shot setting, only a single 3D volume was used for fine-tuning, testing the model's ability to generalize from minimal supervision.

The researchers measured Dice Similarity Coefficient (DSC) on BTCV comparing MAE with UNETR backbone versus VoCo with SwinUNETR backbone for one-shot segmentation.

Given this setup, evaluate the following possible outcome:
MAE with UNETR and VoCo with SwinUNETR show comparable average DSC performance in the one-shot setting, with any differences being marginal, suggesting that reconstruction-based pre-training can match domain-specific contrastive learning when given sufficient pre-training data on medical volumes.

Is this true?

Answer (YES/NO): YES